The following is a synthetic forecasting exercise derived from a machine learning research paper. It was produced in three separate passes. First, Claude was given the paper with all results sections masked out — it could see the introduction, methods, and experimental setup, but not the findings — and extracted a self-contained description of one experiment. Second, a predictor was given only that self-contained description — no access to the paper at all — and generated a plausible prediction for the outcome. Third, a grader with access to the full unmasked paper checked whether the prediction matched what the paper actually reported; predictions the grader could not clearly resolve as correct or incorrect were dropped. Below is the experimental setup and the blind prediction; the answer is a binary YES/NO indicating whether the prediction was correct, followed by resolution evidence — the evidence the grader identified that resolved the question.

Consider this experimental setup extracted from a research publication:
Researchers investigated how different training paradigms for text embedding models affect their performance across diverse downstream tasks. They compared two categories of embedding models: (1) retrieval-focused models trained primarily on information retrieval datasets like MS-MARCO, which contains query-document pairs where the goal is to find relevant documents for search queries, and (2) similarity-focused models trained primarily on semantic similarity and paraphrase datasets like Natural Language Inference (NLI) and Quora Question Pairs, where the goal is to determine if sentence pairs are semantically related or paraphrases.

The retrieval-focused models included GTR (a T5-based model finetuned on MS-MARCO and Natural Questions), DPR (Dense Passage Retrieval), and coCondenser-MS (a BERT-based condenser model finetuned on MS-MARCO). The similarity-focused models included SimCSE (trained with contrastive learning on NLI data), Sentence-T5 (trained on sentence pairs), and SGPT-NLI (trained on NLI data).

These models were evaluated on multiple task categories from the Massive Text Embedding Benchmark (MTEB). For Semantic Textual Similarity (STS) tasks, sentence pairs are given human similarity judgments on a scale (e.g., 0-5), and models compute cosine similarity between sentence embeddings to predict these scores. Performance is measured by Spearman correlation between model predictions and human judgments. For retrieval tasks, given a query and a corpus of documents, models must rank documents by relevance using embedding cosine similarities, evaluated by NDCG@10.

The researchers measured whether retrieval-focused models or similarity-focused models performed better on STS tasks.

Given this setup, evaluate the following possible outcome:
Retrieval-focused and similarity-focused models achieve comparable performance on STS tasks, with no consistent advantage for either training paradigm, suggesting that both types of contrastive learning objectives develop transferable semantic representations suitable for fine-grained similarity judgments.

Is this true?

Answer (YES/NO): NO